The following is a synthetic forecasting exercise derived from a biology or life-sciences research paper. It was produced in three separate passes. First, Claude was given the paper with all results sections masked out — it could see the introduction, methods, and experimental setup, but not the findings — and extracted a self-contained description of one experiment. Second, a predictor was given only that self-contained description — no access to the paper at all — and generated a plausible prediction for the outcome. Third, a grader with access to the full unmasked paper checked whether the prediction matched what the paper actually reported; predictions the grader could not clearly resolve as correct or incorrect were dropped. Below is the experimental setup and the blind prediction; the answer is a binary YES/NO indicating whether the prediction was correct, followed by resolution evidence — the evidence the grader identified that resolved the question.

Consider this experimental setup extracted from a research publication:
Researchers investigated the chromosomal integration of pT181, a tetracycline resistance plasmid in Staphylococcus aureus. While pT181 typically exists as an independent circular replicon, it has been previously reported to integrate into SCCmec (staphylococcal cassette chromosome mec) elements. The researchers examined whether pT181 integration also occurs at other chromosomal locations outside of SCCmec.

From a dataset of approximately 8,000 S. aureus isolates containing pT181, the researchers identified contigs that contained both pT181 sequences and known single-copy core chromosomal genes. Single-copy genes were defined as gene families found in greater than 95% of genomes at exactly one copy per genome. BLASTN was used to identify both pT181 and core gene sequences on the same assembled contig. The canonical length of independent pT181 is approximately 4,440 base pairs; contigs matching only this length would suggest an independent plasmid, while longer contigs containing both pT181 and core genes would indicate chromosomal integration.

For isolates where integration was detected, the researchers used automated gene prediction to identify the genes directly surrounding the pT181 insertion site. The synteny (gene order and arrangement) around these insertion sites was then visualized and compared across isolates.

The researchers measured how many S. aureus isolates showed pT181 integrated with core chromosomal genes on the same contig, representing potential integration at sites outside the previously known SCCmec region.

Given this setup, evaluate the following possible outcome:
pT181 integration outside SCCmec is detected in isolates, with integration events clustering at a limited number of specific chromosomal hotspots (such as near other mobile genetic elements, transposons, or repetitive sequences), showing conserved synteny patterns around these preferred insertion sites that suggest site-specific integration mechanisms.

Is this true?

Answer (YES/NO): NO